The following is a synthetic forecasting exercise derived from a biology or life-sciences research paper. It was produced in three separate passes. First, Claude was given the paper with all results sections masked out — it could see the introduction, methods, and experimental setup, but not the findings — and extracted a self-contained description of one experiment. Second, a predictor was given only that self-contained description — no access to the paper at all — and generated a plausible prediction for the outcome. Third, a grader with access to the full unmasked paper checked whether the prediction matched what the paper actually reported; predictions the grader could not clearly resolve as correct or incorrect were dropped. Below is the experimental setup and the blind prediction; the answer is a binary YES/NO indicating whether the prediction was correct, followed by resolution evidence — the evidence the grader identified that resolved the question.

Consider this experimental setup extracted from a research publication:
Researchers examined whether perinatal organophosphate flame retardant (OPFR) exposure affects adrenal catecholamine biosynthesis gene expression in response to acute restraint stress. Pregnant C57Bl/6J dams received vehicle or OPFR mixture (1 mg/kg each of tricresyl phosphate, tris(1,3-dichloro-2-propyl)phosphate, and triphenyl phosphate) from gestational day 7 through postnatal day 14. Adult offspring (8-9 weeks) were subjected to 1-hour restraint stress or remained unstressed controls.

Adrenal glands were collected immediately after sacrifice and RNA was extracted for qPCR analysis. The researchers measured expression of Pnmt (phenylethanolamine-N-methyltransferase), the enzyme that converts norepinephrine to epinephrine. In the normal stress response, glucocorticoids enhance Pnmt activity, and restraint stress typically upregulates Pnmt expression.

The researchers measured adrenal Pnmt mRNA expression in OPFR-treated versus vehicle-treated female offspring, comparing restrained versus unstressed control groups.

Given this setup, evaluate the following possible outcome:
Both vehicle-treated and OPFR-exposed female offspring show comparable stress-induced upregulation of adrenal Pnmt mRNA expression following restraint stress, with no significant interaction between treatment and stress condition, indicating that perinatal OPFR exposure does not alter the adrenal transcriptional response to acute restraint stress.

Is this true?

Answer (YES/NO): NO